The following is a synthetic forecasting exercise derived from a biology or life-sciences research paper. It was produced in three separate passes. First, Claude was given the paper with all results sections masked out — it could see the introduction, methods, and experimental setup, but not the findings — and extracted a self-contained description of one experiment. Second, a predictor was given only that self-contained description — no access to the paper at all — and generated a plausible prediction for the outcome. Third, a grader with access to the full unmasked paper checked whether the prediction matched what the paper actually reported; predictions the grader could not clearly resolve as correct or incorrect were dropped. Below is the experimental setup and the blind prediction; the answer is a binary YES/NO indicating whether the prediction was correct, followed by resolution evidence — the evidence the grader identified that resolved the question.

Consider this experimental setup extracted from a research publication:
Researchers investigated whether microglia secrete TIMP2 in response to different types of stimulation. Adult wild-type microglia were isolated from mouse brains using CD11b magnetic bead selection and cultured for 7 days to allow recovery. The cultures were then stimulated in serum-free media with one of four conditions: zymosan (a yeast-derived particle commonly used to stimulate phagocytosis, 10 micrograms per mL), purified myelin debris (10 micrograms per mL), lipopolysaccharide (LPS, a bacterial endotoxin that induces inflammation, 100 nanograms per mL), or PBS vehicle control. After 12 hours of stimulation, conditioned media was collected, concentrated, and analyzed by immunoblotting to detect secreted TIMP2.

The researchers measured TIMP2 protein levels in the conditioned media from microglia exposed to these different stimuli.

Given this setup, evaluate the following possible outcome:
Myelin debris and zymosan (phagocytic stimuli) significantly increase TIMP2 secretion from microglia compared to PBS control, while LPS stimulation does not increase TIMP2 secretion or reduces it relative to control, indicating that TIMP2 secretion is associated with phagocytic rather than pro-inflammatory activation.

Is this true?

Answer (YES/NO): NO